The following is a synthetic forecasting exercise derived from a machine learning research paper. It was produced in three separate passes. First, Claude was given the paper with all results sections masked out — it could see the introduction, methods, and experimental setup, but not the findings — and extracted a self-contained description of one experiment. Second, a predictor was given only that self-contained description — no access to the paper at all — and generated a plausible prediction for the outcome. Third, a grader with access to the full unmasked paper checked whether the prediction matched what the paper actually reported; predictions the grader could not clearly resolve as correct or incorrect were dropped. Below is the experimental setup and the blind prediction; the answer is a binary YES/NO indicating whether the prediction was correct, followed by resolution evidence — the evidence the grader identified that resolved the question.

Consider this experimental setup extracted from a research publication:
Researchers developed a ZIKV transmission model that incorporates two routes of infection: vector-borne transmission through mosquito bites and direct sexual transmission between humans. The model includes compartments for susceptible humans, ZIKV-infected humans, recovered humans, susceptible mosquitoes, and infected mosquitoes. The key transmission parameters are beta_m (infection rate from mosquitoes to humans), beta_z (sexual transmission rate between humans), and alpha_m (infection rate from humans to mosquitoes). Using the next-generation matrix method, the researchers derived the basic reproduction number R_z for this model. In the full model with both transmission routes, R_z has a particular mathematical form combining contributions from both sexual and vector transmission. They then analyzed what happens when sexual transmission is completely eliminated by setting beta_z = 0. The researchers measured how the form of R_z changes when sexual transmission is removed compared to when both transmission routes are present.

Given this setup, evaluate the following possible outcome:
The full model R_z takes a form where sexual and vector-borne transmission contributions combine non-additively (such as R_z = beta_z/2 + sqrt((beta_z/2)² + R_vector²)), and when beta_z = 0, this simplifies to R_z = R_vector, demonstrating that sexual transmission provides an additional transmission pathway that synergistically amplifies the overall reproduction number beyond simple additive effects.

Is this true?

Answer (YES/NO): YES